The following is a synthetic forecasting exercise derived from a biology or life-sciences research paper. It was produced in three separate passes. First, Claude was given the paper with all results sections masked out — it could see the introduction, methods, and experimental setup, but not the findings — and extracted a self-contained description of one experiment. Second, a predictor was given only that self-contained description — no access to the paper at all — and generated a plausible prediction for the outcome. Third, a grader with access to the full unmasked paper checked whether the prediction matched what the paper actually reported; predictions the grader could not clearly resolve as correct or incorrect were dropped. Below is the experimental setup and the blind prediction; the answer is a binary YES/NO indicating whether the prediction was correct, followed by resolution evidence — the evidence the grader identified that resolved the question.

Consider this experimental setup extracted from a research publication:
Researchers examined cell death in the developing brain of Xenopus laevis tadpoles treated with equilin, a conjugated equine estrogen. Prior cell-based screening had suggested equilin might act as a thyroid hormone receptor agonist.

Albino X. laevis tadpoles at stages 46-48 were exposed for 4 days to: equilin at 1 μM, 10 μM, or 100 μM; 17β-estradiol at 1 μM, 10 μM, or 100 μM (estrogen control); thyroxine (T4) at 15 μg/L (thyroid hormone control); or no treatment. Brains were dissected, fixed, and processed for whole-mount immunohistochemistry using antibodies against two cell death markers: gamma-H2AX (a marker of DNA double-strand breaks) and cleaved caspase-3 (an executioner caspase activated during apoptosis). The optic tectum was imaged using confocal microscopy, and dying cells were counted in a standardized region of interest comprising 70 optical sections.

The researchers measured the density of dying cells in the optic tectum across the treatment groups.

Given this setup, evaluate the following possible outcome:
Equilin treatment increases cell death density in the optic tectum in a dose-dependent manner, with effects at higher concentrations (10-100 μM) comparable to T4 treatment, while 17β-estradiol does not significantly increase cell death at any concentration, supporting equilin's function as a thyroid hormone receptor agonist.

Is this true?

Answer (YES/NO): NO